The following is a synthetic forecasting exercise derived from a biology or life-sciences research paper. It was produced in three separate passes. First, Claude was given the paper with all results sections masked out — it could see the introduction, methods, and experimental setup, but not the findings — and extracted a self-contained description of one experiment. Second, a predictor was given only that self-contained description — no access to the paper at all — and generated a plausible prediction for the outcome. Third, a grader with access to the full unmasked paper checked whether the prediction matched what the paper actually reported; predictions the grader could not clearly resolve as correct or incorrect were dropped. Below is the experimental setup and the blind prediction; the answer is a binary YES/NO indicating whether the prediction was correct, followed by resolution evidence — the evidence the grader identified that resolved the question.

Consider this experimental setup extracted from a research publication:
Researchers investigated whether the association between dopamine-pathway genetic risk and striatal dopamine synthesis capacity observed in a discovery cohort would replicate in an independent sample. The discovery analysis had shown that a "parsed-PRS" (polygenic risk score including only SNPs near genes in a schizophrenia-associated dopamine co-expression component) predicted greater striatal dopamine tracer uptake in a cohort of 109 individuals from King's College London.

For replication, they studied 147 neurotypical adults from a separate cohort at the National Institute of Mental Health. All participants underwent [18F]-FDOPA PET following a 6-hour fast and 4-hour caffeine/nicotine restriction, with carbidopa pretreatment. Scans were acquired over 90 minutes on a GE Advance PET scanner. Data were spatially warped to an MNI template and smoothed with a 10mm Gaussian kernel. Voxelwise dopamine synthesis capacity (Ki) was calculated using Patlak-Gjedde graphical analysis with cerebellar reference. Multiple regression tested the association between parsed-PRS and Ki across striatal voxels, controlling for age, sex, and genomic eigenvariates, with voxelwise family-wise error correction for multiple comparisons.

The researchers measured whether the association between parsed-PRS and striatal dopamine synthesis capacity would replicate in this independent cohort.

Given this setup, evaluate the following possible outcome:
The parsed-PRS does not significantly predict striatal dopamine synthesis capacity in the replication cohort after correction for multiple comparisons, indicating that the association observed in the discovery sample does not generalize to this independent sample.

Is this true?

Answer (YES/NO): NO